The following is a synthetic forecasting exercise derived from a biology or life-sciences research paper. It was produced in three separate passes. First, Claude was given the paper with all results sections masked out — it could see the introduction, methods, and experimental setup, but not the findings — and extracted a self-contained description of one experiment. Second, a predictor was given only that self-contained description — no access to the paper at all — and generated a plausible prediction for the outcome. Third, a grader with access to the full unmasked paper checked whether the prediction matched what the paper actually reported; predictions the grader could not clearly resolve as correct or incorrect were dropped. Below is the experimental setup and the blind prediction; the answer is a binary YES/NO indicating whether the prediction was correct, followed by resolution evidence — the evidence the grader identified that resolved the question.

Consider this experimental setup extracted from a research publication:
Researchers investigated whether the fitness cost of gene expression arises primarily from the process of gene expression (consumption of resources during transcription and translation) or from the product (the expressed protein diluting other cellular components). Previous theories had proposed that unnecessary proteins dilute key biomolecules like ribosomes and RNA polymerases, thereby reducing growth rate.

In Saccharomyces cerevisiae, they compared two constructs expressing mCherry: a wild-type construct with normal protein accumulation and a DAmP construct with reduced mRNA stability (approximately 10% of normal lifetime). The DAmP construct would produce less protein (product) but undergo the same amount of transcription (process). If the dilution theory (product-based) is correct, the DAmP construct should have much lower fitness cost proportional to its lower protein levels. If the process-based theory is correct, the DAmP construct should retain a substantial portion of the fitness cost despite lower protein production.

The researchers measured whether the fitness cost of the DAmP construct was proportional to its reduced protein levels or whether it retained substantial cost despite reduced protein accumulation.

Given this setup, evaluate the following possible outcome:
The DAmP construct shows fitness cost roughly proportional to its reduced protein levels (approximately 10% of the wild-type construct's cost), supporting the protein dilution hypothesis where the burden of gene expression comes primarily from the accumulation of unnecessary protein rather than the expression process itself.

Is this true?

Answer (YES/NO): NO